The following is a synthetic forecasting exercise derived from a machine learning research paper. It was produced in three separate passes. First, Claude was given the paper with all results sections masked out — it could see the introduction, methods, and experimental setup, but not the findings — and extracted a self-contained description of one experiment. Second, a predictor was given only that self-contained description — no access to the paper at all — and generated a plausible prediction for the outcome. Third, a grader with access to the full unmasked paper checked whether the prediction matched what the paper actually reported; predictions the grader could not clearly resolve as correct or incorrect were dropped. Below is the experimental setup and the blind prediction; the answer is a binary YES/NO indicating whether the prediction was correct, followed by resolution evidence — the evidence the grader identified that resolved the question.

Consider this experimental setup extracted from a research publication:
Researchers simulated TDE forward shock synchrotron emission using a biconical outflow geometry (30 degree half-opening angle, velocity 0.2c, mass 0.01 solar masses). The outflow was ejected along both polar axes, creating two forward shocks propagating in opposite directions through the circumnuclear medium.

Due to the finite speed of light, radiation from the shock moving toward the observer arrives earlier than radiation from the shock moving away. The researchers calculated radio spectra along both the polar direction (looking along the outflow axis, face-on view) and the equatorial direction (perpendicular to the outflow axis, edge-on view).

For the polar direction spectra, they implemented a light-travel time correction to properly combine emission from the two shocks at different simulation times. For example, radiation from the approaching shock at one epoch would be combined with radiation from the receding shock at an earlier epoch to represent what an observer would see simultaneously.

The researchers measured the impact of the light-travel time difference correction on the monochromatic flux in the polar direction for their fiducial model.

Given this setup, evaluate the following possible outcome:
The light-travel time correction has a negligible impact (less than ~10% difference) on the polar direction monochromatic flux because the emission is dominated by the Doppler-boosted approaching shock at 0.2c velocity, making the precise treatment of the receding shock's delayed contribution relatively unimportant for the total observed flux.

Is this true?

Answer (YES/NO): NO